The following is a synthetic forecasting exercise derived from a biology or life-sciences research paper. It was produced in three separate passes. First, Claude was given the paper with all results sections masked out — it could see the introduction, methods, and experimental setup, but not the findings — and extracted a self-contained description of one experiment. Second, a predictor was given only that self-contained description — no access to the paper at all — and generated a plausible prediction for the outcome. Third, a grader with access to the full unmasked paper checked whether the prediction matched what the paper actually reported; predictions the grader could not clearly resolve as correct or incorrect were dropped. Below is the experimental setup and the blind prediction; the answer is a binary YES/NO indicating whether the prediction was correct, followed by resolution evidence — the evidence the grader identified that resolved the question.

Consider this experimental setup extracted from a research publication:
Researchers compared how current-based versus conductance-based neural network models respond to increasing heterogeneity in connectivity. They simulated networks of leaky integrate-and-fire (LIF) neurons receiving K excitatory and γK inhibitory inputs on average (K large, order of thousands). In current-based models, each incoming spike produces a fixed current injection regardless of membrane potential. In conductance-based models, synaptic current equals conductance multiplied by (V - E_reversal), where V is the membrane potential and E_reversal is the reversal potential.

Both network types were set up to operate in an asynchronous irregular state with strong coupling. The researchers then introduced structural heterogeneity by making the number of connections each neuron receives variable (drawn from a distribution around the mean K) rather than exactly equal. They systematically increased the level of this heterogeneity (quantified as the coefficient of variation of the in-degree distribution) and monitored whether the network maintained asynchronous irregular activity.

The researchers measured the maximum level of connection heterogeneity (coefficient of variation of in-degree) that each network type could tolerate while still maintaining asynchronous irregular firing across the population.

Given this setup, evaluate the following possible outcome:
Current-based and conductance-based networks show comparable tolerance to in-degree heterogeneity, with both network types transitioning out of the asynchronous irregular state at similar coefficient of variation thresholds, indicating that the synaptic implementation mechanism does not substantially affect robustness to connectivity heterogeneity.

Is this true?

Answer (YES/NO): NO